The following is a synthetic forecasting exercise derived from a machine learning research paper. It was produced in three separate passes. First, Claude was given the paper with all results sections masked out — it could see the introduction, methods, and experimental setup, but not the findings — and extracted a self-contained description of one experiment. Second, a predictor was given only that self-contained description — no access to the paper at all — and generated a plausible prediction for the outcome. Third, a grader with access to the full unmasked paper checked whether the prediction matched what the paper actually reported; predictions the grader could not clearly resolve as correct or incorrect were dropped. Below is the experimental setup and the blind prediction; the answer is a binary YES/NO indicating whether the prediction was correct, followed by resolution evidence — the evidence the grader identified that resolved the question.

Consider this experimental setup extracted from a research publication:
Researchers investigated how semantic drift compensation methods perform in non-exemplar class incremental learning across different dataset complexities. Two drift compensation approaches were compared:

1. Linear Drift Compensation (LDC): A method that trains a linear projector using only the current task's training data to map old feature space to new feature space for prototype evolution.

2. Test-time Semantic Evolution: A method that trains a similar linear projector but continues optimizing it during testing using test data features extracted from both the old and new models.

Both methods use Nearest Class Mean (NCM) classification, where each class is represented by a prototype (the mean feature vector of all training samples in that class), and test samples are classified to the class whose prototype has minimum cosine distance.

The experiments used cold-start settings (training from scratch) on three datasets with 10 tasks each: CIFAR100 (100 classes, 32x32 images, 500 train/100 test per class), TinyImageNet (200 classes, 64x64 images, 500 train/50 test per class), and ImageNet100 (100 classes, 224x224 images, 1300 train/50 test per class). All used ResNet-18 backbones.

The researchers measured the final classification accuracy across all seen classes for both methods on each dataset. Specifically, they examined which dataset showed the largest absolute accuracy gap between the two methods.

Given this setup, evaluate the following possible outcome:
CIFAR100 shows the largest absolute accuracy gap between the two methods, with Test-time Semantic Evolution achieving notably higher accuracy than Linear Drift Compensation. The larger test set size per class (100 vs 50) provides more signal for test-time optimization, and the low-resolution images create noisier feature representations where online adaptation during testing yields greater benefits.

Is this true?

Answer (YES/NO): NO